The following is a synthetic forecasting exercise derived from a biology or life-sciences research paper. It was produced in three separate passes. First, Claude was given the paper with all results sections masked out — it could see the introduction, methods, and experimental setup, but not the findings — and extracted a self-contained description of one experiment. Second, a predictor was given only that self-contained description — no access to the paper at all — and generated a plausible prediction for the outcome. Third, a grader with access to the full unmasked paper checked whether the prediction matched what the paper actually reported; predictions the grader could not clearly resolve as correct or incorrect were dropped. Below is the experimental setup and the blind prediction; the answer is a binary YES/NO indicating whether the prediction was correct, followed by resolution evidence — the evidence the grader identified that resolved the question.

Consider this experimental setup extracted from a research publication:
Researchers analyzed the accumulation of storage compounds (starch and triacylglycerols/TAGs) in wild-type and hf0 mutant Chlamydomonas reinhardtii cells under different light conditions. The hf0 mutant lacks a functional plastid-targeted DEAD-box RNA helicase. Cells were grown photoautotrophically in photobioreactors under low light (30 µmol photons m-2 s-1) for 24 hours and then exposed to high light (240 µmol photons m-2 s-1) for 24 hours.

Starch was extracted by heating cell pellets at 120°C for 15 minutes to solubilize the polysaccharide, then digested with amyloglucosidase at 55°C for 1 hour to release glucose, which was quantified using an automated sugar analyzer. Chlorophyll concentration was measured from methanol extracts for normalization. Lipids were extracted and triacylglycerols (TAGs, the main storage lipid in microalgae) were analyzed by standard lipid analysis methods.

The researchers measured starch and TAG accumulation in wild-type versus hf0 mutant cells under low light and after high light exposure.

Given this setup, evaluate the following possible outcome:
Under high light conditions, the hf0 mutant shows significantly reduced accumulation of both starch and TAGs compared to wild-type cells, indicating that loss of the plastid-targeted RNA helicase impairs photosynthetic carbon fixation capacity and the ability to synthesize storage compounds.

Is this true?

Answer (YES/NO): NO